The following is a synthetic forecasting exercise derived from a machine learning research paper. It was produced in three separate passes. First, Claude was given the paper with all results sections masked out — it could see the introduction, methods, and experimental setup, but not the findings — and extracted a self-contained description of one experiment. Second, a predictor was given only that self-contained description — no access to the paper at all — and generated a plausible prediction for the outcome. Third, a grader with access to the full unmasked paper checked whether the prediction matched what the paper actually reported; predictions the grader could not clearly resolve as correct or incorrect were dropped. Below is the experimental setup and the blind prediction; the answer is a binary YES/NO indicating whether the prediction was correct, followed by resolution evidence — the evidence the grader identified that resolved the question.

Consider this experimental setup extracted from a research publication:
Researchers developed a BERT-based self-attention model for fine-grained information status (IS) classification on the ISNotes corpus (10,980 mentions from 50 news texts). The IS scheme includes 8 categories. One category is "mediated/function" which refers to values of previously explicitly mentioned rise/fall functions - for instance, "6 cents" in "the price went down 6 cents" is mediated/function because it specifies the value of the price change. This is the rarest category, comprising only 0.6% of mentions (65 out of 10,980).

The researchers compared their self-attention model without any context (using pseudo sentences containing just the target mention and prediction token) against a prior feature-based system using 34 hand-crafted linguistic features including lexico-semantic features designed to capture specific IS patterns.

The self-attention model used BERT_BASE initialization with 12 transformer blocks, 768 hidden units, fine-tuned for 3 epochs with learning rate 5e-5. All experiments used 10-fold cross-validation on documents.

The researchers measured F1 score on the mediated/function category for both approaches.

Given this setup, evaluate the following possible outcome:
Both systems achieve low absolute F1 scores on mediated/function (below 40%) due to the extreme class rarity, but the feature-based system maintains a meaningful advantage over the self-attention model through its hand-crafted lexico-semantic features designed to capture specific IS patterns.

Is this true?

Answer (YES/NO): NO